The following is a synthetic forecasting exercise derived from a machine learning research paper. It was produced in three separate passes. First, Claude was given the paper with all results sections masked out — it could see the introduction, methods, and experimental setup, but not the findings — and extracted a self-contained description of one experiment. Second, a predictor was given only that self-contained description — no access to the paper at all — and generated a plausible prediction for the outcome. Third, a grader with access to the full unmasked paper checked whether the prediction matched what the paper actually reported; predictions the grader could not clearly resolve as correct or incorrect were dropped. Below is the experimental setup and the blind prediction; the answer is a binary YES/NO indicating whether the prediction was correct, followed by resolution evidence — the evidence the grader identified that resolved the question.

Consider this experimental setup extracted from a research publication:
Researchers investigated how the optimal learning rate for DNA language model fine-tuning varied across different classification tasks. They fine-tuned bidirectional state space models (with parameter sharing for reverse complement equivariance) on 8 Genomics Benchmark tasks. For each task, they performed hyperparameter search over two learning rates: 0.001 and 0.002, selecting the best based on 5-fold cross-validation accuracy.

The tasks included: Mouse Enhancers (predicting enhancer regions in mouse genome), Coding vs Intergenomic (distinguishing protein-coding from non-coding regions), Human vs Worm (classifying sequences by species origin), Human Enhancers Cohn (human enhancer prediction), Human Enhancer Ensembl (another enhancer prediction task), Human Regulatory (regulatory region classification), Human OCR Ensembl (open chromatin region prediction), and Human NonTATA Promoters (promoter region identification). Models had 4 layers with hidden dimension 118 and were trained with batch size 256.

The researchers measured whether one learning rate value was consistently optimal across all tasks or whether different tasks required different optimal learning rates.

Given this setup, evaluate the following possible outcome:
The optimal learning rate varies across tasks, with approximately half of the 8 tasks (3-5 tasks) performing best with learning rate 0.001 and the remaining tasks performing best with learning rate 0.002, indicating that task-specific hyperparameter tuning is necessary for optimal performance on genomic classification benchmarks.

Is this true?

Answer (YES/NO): YES